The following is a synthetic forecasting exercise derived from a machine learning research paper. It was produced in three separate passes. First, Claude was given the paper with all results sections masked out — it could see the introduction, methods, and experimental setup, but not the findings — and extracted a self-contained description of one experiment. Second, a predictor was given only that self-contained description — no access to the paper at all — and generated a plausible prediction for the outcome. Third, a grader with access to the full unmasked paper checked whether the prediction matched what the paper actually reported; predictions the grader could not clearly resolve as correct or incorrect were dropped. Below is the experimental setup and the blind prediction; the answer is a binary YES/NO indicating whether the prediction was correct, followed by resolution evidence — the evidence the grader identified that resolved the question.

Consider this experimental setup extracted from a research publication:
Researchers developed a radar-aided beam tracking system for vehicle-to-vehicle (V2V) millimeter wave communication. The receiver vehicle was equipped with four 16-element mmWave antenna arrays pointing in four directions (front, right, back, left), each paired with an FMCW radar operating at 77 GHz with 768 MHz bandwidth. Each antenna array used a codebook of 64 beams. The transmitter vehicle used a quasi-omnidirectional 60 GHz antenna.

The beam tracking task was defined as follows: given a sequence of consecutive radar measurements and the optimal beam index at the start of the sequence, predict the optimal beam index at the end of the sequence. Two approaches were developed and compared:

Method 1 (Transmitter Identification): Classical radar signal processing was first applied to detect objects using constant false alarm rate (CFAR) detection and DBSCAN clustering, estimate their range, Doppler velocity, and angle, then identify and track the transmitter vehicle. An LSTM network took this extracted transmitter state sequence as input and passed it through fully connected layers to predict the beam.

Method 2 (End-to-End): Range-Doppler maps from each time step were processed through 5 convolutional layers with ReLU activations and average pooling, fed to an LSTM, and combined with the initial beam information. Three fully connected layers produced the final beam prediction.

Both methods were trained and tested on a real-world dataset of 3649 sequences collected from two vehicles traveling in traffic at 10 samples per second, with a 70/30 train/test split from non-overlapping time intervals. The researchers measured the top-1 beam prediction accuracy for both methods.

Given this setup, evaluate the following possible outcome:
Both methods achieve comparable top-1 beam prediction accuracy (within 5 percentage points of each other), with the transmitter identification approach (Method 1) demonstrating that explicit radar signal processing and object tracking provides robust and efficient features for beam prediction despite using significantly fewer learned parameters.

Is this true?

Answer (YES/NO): NO